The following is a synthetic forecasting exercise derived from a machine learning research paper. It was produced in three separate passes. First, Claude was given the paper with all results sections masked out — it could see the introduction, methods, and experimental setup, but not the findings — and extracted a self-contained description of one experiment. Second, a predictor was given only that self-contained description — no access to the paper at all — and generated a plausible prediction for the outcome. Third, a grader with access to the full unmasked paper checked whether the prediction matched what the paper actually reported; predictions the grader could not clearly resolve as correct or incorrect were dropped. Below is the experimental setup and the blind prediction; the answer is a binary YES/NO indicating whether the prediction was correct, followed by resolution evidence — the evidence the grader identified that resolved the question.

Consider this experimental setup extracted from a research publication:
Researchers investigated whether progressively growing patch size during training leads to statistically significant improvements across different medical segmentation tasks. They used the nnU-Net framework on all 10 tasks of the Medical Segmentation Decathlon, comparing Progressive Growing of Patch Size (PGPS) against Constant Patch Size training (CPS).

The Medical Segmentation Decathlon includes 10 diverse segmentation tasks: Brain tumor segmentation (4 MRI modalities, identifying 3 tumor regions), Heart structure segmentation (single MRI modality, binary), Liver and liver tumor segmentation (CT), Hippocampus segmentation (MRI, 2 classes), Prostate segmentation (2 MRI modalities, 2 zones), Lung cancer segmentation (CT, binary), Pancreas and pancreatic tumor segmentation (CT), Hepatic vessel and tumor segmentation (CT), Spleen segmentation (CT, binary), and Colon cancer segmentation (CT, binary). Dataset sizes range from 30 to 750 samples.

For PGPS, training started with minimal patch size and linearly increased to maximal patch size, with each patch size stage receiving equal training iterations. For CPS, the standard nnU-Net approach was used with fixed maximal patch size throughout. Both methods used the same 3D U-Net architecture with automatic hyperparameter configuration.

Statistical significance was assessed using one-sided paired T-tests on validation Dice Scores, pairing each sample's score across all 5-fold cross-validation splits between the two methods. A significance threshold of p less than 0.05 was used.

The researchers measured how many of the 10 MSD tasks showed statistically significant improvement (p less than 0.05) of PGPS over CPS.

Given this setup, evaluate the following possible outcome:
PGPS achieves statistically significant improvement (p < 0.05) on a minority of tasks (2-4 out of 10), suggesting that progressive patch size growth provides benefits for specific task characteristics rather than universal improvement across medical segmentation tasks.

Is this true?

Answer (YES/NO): YES